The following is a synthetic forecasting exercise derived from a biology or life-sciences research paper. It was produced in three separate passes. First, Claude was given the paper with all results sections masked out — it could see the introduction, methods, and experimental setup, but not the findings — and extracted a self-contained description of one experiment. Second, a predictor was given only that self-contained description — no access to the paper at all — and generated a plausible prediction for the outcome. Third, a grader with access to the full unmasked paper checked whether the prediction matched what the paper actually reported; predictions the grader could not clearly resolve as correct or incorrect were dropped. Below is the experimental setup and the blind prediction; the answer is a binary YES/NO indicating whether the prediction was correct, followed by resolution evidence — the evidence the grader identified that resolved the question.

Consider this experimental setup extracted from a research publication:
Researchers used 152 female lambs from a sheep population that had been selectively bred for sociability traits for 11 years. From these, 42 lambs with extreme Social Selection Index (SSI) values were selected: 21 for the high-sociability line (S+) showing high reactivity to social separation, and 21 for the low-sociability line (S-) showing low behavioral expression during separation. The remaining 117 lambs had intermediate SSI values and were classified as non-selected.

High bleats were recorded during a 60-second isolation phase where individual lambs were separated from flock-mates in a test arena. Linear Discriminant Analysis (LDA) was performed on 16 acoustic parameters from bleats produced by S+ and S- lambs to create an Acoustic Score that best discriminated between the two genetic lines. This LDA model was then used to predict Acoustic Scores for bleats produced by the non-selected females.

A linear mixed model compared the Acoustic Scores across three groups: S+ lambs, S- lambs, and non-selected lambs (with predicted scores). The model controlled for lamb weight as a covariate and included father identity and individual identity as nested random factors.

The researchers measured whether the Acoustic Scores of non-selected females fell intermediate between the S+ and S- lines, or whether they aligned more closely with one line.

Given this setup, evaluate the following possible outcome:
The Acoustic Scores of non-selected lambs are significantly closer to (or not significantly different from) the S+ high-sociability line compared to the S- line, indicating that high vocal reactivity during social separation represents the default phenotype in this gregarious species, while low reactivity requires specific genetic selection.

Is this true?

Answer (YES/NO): NO